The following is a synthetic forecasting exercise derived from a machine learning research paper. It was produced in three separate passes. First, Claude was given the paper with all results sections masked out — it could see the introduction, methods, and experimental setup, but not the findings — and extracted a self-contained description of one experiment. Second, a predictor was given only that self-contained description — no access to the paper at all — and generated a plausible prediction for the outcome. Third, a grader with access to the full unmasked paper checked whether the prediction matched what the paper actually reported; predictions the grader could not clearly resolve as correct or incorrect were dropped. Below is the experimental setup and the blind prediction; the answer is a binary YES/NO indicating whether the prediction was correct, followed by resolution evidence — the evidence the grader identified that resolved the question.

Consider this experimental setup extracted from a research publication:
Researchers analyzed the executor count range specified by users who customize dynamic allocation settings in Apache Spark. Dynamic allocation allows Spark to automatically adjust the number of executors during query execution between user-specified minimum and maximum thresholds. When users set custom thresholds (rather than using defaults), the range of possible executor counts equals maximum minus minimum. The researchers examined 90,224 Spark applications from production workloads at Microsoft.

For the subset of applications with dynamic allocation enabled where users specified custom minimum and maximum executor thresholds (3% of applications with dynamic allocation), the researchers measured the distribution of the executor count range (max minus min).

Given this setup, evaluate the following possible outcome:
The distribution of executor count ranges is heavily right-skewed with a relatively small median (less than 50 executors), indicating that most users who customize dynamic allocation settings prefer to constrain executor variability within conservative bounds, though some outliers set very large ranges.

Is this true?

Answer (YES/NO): NO